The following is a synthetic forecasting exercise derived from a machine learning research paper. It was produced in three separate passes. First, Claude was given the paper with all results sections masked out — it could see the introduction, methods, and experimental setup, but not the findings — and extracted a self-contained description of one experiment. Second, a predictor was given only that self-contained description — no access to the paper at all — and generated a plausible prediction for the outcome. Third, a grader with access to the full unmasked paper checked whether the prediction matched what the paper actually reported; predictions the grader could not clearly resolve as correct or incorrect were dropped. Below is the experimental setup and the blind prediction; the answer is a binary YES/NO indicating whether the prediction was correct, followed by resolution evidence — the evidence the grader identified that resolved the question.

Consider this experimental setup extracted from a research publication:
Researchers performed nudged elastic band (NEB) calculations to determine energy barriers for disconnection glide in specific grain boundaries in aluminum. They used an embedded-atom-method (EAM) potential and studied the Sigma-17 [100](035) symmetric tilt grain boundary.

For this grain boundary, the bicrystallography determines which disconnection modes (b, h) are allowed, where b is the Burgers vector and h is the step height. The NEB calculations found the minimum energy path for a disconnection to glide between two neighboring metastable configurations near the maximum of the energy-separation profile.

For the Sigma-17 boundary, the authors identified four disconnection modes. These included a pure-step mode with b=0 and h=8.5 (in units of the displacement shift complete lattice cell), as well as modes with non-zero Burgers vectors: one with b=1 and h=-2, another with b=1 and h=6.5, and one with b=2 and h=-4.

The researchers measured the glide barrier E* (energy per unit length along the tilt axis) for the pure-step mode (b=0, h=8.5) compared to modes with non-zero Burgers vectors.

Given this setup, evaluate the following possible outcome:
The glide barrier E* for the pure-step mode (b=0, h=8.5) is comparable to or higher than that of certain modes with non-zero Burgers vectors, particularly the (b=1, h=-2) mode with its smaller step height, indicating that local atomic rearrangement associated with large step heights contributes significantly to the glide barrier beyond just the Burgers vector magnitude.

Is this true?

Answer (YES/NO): YES